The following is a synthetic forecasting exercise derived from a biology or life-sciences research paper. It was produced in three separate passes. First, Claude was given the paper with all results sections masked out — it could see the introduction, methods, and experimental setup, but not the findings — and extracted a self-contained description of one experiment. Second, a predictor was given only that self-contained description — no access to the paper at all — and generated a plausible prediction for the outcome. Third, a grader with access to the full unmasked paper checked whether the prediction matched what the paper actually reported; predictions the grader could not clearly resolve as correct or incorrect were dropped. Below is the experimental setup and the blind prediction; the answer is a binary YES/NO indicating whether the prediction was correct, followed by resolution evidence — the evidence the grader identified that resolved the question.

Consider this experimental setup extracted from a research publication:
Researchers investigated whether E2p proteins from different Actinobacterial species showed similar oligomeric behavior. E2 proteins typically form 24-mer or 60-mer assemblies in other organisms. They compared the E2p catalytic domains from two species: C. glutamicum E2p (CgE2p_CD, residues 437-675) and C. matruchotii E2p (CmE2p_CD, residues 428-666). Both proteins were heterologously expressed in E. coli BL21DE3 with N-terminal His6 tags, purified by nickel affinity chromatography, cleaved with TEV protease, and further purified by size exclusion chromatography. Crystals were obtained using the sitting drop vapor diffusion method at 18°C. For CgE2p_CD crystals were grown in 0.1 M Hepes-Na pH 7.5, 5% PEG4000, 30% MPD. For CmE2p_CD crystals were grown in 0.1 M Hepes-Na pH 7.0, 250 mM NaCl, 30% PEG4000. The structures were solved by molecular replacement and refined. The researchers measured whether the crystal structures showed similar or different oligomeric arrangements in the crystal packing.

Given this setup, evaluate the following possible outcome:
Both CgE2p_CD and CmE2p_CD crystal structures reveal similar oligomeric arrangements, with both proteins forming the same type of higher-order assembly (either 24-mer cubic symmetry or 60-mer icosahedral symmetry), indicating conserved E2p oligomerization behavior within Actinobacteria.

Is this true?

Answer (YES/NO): NO